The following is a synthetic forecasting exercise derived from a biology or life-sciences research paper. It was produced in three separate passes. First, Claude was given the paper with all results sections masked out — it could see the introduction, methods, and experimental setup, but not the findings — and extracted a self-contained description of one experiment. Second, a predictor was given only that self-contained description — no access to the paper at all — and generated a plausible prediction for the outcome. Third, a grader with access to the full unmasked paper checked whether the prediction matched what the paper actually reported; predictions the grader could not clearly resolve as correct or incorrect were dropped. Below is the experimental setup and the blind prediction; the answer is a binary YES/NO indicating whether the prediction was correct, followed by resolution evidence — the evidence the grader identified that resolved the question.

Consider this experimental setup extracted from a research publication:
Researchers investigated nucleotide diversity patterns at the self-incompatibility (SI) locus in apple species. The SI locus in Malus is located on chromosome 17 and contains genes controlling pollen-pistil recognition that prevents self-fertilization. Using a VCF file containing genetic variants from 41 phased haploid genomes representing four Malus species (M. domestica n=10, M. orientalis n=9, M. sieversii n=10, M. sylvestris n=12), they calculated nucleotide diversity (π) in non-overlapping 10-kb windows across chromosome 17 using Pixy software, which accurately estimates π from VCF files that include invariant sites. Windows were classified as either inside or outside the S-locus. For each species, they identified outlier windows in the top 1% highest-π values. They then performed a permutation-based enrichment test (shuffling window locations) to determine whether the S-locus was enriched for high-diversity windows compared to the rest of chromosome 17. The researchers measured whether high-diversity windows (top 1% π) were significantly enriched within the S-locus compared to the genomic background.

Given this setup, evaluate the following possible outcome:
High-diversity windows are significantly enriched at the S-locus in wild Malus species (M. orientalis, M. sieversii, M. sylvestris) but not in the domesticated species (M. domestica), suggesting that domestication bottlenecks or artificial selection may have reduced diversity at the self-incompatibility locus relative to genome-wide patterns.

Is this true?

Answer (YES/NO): NO